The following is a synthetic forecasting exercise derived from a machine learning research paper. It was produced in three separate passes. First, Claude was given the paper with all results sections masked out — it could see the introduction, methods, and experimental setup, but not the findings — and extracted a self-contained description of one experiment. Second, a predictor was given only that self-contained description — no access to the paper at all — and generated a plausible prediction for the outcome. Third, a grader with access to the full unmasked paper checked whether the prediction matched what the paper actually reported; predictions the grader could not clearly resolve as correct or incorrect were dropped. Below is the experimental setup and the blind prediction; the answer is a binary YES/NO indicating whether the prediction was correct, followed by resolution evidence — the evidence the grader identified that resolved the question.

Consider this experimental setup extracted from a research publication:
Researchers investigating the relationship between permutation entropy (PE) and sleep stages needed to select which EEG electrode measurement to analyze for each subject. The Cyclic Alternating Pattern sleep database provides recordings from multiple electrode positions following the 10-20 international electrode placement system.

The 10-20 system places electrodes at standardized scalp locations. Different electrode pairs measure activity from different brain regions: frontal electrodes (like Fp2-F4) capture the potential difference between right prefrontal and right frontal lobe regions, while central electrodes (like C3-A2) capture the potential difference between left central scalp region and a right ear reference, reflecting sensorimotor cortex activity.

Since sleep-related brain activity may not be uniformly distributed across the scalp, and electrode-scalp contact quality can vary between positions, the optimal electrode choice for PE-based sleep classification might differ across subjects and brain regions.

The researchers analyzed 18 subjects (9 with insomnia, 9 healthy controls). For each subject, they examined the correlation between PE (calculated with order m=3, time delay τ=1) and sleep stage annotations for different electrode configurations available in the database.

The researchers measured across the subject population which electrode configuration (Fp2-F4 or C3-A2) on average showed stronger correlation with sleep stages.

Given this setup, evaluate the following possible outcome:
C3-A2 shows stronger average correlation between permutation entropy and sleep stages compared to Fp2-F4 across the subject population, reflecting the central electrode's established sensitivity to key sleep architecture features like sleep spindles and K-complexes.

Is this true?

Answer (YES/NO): NO